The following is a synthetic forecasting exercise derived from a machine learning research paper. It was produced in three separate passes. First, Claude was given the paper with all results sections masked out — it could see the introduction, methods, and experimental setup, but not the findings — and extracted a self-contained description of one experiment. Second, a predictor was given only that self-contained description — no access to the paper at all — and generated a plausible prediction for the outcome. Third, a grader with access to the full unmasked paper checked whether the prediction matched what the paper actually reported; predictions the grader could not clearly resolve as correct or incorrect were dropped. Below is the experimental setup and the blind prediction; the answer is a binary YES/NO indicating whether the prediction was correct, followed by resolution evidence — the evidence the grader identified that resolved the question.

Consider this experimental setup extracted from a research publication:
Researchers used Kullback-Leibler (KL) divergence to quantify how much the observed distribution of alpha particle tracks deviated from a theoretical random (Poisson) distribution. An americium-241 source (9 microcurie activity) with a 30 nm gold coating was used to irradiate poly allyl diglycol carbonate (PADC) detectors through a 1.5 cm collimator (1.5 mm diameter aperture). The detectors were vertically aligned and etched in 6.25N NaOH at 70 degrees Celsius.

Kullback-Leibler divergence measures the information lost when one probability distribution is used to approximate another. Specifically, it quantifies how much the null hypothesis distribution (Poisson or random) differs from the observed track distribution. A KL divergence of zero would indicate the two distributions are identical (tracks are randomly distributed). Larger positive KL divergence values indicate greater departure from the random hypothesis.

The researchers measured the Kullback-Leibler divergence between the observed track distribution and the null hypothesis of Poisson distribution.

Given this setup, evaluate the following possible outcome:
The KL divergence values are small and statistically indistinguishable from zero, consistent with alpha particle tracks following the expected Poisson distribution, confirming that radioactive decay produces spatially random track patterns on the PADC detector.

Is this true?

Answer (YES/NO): NO